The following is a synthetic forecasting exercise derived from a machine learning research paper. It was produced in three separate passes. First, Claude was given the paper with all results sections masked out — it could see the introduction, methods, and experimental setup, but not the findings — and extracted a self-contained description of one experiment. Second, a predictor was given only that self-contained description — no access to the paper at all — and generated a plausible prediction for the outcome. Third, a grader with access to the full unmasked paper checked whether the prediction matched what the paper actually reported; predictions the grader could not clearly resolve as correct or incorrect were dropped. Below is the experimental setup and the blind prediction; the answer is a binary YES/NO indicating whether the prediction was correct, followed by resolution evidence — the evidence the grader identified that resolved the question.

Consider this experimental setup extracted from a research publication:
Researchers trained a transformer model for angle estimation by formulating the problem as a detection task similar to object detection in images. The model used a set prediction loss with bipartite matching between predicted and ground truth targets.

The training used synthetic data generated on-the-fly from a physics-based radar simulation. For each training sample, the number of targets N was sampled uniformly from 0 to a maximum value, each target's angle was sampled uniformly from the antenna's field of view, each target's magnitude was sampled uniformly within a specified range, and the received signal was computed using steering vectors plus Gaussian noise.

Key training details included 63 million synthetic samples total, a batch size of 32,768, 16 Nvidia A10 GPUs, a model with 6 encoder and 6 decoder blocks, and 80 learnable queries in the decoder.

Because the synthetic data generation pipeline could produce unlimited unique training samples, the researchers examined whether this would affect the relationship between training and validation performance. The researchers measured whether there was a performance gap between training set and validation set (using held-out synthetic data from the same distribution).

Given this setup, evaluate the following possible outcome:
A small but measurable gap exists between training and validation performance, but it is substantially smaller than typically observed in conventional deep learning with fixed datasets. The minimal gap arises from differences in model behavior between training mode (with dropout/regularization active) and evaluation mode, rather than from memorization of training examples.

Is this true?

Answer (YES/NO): NO